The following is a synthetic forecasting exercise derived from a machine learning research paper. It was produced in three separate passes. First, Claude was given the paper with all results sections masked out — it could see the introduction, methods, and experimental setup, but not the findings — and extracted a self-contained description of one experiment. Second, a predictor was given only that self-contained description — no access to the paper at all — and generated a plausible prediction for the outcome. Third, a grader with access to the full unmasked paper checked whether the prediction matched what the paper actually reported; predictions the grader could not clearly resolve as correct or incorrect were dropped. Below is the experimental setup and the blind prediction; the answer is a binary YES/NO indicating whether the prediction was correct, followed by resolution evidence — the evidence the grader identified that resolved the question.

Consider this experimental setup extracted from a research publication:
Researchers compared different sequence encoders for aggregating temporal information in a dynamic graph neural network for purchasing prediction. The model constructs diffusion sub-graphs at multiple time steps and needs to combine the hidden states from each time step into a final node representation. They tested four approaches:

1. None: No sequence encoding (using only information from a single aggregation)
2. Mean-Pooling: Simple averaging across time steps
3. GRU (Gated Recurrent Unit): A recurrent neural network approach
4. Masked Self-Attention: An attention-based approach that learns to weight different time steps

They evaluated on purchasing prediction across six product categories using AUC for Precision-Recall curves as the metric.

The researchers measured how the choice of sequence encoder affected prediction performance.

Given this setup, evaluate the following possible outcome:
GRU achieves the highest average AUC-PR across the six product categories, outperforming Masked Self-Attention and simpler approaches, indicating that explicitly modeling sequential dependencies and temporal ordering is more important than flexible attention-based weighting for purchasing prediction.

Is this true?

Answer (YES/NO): NO